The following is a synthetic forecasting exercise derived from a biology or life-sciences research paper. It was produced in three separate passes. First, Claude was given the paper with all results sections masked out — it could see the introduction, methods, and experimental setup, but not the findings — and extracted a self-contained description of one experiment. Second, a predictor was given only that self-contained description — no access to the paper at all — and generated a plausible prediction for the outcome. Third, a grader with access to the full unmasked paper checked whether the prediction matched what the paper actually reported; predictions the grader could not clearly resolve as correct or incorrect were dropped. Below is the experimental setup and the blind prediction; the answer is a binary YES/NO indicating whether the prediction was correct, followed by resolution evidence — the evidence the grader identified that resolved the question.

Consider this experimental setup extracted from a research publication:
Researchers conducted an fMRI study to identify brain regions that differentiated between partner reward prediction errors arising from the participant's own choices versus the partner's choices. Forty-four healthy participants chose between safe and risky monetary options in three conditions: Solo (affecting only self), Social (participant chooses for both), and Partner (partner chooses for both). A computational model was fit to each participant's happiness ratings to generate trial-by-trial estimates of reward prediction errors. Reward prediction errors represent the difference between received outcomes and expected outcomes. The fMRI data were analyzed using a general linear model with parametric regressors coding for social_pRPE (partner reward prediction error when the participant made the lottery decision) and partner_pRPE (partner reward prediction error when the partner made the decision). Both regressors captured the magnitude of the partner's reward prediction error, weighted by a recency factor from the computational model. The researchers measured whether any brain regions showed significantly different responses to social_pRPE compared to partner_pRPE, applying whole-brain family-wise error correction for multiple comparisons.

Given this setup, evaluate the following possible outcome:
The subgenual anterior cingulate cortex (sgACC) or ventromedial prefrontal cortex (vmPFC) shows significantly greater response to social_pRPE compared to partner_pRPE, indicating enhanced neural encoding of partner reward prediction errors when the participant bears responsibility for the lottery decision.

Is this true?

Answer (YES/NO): NO